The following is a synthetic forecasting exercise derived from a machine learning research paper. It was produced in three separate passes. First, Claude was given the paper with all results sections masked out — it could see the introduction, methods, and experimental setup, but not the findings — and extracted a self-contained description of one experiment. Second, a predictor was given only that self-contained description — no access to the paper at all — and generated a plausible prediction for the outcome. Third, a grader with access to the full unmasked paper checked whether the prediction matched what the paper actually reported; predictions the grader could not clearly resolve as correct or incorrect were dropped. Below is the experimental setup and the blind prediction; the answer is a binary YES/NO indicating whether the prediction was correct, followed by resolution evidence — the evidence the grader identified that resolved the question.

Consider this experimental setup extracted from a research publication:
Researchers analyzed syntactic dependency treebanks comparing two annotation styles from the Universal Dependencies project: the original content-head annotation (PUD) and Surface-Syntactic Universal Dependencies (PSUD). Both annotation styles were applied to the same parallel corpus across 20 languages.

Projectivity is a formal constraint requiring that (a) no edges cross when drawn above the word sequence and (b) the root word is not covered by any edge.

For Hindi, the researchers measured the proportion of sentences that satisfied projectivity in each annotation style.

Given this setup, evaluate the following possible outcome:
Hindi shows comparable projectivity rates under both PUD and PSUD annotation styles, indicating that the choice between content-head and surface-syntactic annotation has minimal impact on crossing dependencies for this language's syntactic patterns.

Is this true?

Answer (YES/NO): NO